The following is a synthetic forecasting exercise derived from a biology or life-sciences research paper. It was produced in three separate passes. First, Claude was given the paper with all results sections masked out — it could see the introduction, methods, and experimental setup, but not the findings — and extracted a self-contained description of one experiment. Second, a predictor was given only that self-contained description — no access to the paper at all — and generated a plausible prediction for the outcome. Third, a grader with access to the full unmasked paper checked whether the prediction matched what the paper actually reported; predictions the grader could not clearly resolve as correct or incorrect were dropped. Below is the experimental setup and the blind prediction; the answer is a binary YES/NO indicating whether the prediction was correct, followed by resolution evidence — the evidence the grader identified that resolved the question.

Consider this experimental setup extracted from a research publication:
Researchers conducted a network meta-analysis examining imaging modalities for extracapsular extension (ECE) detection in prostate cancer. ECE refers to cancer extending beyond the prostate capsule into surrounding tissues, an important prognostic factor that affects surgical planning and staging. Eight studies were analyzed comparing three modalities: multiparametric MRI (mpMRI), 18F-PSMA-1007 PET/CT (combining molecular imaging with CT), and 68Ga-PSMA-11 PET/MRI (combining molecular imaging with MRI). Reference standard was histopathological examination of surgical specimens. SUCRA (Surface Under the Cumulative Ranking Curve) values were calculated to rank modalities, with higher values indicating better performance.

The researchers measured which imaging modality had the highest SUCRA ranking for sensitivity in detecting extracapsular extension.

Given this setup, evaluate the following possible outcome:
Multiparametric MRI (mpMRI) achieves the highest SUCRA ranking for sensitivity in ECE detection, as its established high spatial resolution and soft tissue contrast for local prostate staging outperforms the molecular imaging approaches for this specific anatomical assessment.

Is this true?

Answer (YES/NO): NO